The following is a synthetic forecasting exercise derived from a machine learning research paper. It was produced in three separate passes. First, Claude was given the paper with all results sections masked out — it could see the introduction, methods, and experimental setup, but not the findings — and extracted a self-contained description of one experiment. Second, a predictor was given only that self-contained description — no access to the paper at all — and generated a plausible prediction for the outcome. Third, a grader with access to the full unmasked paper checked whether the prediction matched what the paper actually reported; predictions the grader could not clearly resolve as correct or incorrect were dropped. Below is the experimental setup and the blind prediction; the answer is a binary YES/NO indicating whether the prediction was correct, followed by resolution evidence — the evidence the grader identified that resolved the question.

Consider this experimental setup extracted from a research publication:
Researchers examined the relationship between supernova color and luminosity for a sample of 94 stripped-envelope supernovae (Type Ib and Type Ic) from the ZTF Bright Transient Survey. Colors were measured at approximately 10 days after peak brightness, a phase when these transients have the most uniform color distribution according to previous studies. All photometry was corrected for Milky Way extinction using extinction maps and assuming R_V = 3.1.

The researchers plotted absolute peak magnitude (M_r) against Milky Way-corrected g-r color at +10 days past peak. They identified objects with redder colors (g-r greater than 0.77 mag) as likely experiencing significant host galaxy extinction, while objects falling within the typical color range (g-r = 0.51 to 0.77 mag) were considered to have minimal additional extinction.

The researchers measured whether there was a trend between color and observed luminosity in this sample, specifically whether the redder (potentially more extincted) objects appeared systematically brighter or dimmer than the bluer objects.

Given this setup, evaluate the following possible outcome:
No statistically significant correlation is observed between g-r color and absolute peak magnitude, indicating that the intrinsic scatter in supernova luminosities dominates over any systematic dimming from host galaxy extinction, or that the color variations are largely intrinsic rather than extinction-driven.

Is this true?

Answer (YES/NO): NO